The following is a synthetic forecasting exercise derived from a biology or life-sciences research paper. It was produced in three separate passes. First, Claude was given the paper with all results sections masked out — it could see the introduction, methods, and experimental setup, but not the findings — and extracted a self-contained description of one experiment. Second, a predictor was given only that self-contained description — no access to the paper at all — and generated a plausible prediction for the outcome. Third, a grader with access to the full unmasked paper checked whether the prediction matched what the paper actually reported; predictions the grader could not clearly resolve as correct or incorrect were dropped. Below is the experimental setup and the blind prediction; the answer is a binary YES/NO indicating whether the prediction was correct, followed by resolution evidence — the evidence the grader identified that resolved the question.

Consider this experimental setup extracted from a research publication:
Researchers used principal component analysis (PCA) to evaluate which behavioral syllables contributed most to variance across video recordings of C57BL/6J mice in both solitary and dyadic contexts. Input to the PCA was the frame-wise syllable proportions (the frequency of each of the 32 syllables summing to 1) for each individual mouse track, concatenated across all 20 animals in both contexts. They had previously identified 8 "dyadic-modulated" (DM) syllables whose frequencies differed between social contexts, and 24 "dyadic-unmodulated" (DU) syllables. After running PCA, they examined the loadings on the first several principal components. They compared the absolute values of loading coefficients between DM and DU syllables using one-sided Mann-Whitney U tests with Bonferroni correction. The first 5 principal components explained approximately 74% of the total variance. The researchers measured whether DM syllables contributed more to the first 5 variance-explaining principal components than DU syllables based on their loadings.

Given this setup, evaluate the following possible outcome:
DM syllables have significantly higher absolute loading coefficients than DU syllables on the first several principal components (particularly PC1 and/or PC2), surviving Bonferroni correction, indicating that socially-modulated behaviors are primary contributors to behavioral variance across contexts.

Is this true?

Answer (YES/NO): YES